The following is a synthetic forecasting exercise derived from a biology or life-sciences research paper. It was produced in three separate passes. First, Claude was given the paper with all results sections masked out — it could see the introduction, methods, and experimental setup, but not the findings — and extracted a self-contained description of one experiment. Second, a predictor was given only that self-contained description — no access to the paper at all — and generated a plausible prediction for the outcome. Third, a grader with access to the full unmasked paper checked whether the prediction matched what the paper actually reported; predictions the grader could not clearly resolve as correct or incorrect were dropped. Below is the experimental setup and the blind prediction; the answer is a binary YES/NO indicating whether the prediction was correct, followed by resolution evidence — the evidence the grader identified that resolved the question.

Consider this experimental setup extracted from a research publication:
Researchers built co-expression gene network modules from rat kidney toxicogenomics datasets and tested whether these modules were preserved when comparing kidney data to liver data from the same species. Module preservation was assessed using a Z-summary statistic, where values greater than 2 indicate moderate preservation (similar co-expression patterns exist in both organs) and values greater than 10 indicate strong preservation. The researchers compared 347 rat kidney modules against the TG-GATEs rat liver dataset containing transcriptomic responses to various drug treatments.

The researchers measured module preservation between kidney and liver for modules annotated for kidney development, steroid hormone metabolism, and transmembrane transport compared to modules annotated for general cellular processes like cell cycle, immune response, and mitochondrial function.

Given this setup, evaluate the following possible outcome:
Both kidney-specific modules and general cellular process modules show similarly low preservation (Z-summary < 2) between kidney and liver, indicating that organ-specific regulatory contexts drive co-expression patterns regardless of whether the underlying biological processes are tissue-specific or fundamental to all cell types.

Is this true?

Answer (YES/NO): NO